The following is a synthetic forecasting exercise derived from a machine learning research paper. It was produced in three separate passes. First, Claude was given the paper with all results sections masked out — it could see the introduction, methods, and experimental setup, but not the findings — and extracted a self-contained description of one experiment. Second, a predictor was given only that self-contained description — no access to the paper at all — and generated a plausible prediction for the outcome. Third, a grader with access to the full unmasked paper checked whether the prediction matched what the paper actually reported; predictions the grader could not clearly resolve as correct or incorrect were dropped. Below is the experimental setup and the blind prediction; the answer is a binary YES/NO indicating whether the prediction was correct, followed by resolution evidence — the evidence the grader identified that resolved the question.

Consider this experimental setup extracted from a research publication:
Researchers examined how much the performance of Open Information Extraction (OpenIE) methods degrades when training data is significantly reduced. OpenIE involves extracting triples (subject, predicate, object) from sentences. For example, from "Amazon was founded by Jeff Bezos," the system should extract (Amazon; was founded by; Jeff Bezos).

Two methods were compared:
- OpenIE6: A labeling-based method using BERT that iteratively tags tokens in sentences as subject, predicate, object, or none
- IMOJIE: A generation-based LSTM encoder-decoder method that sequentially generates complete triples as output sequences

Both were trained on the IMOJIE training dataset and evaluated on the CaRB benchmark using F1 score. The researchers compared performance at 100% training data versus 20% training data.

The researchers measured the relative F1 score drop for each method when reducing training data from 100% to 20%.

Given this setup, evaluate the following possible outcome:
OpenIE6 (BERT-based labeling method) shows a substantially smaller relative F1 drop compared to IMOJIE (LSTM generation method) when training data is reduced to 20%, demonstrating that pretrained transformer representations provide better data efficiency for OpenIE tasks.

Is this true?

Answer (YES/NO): YES